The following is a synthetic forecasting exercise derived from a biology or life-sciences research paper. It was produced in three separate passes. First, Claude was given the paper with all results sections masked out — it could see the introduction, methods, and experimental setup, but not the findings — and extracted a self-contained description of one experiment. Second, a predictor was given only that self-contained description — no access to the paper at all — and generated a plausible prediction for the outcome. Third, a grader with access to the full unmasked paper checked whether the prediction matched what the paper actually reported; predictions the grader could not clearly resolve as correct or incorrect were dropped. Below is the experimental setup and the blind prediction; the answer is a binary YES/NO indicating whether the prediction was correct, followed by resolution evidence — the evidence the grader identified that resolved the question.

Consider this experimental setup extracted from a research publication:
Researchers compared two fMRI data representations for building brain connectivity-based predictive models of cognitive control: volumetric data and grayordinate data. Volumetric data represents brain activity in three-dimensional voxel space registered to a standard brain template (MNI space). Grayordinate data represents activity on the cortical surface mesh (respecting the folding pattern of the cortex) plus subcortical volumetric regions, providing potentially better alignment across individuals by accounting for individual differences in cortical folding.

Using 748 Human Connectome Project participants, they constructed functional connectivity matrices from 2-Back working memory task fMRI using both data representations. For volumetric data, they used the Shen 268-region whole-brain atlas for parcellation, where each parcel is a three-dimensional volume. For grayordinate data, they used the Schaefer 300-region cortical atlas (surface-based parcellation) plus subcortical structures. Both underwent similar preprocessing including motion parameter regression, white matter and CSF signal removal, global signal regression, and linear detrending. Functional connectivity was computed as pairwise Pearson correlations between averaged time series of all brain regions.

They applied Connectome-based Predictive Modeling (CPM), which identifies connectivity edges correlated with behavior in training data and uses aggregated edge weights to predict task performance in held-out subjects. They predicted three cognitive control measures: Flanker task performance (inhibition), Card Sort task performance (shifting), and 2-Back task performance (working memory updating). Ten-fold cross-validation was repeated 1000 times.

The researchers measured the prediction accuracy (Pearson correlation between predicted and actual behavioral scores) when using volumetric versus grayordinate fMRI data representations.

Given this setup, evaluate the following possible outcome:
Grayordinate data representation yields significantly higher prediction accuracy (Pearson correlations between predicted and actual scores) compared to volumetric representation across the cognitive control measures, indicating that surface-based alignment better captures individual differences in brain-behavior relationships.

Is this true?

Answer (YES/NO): YES